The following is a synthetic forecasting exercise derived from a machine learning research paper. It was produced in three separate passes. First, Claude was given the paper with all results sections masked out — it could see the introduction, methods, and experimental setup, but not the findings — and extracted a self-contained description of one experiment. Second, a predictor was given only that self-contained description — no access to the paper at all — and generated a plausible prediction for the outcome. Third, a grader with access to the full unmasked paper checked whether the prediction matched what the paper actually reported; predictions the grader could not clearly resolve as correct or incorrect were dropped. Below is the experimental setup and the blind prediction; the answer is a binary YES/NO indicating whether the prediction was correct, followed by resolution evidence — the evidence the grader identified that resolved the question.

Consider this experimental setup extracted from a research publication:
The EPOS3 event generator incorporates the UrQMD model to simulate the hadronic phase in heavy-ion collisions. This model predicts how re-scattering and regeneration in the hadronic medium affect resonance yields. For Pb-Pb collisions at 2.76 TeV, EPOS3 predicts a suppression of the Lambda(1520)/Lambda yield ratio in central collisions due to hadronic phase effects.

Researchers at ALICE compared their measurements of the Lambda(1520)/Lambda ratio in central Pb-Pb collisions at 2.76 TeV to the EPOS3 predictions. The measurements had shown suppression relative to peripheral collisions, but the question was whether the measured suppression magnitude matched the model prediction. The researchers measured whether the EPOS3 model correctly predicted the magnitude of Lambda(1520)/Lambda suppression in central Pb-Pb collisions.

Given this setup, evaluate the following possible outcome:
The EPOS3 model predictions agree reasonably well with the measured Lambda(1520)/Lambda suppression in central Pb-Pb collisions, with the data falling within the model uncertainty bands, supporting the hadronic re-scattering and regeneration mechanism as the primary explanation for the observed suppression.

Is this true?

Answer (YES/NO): NO